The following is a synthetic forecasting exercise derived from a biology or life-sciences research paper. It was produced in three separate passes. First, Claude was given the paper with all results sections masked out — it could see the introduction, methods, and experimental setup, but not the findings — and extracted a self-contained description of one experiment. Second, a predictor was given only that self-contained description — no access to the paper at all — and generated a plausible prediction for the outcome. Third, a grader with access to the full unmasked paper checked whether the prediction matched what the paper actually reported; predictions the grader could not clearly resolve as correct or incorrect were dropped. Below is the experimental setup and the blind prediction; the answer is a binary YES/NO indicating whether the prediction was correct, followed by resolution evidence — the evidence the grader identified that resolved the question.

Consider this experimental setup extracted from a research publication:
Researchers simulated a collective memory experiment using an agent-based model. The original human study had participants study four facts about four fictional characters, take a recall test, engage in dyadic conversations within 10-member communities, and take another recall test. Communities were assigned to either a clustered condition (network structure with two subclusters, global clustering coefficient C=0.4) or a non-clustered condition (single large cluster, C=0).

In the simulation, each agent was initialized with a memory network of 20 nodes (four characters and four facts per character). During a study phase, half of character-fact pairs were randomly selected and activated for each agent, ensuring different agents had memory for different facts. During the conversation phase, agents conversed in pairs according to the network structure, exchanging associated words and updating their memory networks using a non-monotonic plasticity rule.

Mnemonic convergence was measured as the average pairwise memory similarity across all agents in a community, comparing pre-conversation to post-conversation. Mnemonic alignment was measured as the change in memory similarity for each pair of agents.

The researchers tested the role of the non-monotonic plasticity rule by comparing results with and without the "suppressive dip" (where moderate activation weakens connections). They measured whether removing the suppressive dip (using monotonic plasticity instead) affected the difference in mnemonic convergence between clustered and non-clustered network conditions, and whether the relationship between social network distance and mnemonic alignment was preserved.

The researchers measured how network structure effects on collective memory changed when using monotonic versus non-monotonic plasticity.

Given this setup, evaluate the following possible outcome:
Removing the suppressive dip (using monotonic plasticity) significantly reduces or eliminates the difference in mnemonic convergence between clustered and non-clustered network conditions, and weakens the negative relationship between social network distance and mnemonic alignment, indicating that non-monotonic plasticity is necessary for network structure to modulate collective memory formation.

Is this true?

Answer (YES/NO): YES